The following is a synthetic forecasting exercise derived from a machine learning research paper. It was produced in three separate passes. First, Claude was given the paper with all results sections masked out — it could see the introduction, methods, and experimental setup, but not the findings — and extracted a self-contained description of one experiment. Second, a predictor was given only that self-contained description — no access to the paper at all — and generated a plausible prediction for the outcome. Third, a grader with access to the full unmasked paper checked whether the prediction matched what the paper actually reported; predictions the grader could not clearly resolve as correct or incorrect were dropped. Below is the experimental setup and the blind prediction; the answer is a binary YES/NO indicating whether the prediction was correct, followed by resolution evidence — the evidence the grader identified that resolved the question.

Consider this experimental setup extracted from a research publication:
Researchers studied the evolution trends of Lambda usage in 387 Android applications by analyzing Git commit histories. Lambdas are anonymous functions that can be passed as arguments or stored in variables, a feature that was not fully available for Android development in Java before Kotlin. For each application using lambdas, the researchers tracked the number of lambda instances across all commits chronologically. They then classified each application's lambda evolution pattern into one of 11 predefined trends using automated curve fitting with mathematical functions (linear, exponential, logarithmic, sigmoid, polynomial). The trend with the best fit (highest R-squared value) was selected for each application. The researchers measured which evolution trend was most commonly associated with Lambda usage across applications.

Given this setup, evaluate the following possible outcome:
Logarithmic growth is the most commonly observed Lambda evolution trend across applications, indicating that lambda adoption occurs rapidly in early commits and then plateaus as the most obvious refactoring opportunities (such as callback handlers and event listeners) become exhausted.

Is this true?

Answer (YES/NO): NO